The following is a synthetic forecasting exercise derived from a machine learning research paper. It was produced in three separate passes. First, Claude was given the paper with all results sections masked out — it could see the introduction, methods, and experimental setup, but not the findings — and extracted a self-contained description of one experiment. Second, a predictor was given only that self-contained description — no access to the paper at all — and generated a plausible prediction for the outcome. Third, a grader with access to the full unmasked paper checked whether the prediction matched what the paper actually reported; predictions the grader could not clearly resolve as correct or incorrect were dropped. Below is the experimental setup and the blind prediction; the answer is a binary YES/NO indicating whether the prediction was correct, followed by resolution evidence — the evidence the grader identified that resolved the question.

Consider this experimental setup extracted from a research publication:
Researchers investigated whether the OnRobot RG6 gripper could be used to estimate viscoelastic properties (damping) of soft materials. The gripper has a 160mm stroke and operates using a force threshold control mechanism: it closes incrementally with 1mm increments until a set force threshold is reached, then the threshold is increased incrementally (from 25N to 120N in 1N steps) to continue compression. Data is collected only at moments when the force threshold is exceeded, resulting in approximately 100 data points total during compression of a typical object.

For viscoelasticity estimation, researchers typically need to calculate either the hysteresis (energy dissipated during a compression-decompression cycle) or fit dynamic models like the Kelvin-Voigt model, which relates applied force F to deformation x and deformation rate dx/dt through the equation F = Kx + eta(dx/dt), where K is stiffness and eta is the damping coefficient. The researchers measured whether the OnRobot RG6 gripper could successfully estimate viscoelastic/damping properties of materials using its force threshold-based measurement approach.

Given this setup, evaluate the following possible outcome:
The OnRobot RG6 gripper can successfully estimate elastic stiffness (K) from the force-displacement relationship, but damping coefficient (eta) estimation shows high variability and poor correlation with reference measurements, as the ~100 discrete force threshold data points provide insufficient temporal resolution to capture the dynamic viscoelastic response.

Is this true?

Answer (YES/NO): NO